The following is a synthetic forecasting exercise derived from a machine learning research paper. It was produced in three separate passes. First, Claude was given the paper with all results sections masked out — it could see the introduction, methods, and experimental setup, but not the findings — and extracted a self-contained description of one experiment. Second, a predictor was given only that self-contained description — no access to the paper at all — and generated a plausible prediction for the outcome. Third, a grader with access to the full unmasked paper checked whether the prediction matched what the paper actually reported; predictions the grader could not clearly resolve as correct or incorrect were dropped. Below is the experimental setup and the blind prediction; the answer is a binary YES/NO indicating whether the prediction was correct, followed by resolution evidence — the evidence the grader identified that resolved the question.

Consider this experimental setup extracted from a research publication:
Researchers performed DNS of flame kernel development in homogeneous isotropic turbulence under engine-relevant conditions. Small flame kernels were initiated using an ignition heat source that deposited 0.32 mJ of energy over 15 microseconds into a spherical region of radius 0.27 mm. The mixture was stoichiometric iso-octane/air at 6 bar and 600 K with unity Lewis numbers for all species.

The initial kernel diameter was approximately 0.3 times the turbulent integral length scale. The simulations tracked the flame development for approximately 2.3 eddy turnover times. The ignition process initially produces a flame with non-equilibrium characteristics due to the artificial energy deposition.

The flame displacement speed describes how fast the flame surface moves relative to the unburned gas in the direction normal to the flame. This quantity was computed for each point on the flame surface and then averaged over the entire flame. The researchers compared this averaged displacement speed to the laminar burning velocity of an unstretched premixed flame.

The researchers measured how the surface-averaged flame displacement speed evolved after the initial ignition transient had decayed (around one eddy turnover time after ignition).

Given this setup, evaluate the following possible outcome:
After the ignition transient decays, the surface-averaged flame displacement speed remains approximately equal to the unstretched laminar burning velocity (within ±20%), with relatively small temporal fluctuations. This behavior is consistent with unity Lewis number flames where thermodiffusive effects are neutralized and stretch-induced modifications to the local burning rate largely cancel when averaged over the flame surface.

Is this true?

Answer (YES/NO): YES